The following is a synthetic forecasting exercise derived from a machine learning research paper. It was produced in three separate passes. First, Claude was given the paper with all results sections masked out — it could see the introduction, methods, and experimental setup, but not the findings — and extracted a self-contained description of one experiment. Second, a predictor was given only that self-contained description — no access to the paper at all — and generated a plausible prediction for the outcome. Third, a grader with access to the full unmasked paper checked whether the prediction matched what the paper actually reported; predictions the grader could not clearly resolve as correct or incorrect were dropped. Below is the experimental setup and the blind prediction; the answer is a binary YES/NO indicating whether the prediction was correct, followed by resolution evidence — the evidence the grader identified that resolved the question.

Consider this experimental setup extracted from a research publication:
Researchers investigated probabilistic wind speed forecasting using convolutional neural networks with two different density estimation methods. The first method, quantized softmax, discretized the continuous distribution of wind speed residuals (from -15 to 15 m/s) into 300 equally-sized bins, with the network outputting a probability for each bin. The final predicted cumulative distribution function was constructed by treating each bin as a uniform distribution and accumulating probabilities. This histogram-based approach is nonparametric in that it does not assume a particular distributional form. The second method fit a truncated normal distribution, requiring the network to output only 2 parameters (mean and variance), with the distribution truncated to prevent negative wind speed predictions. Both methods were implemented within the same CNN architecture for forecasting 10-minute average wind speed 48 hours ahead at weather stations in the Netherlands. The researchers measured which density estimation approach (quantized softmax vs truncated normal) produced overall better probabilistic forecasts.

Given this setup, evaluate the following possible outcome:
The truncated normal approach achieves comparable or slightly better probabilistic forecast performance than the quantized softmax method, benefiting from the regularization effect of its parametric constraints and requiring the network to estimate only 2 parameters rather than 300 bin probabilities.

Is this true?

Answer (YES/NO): NO